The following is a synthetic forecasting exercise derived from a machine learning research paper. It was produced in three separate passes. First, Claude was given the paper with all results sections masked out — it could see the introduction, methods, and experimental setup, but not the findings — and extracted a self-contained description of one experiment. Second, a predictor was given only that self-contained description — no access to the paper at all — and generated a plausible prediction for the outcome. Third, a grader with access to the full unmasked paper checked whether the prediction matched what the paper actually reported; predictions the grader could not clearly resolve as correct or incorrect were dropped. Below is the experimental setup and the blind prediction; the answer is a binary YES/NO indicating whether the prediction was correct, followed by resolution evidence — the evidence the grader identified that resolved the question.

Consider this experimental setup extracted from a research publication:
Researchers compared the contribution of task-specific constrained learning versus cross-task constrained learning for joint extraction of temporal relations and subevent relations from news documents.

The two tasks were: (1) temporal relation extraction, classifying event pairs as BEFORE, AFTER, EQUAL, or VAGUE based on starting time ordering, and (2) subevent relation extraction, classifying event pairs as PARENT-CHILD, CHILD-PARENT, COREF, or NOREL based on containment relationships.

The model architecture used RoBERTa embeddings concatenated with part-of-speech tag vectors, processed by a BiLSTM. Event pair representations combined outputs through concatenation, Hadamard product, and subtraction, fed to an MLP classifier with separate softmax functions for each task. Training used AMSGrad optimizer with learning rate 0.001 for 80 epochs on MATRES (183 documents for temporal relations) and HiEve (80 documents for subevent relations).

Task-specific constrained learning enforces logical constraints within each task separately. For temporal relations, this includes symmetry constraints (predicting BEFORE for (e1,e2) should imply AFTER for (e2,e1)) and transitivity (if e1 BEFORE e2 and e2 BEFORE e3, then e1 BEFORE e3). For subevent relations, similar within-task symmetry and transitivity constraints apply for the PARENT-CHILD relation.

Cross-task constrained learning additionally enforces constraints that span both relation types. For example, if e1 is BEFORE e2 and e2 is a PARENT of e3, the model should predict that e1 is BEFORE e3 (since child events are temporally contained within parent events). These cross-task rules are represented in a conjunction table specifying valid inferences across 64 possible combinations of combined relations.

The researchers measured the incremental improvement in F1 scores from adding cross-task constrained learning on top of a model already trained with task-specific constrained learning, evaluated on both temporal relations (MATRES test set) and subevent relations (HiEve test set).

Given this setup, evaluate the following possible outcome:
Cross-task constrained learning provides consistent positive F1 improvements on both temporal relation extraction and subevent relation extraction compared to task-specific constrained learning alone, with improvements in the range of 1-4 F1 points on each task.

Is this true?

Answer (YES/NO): YES